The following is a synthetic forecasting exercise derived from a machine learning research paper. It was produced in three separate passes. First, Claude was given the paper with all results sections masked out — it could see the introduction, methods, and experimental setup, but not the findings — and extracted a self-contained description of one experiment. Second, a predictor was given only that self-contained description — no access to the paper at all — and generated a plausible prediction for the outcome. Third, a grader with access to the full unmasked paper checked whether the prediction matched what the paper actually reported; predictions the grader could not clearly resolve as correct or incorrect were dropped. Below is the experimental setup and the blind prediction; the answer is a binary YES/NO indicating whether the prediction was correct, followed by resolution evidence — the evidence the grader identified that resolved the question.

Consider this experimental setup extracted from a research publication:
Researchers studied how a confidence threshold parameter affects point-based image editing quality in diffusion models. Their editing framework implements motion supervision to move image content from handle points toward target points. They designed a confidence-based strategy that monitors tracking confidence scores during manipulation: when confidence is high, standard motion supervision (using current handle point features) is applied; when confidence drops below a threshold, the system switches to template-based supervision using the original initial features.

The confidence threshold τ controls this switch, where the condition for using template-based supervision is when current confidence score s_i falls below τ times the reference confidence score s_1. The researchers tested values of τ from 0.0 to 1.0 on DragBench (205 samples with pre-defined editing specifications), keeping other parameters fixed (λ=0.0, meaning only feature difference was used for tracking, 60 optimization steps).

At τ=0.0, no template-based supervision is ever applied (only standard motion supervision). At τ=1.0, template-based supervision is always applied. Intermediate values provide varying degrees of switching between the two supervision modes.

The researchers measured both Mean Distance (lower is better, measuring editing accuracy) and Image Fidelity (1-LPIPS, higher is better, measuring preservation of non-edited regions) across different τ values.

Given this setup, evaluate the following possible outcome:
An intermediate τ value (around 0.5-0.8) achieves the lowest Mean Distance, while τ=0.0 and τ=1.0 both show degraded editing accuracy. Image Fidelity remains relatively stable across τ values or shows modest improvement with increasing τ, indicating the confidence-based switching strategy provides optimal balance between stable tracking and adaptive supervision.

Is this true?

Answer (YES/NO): NO